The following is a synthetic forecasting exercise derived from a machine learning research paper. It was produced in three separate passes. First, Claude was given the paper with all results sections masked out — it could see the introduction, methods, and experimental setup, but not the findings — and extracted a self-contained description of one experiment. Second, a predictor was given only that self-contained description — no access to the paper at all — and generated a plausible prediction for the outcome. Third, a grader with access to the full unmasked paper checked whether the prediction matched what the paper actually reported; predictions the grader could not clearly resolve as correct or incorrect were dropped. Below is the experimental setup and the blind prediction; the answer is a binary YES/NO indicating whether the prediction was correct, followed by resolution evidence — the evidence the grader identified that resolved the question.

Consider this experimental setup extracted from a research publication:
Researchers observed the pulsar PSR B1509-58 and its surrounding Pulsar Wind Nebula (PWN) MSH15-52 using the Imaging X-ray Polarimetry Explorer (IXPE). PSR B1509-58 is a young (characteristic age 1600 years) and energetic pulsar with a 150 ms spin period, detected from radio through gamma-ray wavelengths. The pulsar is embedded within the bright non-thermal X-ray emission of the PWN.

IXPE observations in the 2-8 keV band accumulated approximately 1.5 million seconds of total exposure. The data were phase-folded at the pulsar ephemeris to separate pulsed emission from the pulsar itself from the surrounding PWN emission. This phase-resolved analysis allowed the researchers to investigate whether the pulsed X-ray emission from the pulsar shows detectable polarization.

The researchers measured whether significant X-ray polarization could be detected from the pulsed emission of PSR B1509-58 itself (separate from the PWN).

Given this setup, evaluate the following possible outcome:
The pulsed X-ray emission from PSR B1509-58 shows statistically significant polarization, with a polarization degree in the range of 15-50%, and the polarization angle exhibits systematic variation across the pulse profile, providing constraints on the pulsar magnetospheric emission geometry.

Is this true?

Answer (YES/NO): YES